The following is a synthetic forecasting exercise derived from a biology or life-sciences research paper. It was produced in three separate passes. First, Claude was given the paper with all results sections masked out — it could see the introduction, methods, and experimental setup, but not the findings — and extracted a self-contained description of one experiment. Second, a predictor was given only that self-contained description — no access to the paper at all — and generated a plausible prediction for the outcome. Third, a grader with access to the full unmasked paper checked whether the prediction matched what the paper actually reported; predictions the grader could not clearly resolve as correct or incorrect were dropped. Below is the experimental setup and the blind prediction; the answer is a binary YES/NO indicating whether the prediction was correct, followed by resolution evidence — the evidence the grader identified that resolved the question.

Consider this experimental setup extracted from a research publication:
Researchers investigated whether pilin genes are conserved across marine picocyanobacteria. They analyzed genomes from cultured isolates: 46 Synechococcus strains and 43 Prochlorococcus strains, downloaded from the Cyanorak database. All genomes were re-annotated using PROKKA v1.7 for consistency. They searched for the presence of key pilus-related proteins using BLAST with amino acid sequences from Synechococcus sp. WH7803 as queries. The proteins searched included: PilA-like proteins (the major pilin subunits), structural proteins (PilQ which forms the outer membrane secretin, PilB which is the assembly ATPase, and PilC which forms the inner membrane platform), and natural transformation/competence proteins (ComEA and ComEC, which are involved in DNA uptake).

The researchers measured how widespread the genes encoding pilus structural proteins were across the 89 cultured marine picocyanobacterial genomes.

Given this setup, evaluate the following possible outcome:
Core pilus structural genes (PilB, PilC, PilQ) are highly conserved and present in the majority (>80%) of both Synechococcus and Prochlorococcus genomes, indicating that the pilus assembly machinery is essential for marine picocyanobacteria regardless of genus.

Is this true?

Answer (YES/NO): NO